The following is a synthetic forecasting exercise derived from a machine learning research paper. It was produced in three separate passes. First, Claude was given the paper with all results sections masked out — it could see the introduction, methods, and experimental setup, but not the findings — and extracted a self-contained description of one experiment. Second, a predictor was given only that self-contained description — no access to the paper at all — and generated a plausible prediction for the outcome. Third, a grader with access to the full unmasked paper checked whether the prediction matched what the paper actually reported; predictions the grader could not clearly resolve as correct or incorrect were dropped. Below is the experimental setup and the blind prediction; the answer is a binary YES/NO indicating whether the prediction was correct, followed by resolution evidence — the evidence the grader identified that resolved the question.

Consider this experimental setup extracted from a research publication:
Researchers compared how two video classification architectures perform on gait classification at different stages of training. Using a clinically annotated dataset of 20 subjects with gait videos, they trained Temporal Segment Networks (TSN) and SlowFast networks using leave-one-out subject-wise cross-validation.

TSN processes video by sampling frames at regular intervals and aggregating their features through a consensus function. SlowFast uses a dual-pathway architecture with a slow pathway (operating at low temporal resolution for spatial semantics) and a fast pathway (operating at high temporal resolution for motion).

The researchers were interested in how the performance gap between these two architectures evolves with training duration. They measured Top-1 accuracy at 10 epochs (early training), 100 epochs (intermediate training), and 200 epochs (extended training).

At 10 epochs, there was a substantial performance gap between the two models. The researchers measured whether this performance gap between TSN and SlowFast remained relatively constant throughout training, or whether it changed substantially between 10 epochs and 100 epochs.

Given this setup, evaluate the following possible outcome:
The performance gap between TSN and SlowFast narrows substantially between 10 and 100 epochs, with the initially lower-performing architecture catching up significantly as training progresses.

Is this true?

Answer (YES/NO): YES